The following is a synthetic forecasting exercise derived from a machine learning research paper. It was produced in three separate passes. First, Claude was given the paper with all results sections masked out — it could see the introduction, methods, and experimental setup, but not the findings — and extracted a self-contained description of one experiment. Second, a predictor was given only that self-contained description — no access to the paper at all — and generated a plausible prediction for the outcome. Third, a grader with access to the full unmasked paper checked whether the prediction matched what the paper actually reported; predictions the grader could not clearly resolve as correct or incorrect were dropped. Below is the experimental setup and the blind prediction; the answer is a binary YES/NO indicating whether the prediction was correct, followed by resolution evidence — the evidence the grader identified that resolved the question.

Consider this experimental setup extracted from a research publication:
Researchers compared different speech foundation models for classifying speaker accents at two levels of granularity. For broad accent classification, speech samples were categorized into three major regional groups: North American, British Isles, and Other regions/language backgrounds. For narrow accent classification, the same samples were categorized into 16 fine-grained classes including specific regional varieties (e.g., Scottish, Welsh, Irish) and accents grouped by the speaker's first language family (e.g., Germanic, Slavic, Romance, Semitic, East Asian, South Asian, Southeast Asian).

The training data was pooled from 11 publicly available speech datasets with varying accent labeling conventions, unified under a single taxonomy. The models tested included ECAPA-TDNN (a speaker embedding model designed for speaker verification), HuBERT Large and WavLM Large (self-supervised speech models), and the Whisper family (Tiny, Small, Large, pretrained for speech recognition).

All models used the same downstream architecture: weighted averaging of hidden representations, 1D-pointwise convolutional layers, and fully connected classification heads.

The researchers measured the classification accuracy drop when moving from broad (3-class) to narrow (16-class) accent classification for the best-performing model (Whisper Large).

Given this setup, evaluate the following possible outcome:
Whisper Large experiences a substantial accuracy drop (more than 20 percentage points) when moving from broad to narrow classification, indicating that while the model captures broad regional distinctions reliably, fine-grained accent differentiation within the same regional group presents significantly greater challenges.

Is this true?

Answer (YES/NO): NO